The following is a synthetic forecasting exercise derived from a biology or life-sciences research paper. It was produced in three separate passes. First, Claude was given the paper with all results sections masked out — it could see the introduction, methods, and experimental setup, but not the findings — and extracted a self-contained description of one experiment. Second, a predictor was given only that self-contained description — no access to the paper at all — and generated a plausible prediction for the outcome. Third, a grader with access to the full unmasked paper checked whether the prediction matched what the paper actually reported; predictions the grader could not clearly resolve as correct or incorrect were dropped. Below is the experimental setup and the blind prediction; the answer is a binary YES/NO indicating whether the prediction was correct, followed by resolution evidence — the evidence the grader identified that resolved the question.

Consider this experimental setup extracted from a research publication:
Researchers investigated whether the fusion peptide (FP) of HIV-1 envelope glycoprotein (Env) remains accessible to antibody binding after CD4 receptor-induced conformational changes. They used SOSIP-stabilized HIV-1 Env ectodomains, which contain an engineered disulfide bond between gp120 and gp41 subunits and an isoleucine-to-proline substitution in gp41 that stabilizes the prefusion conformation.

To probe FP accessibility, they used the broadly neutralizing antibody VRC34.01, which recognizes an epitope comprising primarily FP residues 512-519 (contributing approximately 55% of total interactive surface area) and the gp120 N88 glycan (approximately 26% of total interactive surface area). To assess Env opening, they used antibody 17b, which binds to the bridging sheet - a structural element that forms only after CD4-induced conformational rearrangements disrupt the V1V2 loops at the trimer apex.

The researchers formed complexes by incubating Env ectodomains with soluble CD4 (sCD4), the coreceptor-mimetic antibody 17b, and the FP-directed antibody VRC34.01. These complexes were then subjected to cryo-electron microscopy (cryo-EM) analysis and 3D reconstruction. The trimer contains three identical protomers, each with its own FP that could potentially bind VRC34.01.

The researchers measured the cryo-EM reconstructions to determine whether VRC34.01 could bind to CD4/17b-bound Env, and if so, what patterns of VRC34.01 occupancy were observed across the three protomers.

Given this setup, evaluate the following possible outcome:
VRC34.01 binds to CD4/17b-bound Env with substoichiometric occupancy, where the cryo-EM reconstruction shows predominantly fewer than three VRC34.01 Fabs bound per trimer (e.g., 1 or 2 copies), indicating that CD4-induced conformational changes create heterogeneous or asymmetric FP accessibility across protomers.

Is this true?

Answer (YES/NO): NO